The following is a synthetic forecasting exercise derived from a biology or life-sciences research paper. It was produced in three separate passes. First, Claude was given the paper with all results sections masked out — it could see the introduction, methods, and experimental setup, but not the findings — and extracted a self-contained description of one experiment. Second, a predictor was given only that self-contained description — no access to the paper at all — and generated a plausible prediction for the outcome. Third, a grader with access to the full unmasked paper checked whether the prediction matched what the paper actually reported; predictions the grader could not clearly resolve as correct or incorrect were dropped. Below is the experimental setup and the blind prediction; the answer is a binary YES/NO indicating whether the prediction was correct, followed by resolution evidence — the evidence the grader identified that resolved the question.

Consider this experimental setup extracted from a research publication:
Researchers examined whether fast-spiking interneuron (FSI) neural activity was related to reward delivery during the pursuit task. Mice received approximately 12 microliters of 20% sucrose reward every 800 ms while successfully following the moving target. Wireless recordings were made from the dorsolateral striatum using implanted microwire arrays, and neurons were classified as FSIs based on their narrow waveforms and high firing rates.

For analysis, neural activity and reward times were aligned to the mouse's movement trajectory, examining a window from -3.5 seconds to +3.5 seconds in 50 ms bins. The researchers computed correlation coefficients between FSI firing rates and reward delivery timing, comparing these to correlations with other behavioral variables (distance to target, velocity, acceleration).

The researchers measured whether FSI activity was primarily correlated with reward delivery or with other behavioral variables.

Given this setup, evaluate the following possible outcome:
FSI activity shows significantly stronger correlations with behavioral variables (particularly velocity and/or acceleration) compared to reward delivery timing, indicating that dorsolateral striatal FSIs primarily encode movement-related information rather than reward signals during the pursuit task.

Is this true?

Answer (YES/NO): NO